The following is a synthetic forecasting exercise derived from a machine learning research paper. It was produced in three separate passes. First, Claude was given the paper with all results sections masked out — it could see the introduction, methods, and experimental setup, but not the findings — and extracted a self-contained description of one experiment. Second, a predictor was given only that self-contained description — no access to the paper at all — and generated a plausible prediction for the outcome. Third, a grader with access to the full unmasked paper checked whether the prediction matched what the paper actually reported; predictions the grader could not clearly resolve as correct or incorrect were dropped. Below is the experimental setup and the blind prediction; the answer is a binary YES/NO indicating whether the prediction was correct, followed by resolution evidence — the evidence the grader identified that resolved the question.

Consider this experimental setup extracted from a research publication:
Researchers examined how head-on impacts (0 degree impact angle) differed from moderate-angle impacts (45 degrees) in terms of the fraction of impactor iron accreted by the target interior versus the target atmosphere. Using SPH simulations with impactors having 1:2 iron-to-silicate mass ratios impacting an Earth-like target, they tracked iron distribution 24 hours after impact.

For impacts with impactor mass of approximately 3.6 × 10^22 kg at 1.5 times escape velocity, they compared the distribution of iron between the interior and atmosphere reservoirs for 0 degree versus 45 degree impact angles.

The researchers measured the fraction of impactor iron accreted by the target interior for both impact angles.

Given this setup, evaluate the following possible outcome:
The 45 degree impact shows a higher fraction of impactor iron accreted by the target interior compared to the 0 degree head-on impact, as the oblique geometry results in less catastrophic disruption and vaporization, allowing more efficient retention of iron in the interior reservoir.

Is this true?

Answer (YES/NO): NO